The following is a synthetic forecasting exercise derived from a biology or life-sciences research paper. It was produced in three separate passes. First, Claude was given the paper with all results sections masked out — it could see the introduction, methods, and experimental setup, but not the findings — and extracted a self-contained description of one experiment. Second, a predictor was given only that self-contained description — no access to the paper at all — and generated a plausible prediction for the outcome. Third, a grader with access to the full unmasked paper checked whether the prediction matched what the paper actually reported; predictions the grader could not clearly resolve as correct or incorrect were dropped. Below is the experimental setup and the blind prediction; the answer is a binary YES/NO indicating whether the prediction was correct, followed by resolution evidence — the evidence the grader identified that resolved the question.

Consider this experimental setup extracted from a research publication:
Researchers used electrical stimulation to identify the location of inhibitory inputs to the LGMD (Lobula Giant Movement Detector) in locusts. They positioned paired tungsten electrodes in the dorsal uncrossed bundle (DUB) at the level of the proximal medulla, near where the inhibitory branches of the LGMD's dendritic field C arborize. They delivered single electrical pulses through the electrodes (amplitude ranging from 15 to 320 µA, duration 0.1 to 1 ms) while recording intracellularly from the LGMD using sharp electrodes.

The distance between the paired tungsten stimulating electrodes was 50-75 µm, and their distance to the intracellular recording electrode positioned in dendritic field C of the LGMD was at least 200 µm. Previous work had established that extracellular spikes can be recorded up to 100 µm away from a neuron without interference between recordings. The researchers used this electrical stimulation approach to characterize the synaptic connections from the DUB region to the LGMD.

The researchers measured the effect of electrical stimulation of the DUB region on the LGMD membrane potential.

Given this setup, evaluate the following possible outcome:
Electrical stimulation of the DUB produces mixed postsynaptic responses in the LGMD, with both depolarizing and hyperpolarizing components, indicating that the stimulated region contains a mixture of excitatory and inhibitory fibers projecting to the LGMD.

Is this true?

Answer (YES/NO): NO